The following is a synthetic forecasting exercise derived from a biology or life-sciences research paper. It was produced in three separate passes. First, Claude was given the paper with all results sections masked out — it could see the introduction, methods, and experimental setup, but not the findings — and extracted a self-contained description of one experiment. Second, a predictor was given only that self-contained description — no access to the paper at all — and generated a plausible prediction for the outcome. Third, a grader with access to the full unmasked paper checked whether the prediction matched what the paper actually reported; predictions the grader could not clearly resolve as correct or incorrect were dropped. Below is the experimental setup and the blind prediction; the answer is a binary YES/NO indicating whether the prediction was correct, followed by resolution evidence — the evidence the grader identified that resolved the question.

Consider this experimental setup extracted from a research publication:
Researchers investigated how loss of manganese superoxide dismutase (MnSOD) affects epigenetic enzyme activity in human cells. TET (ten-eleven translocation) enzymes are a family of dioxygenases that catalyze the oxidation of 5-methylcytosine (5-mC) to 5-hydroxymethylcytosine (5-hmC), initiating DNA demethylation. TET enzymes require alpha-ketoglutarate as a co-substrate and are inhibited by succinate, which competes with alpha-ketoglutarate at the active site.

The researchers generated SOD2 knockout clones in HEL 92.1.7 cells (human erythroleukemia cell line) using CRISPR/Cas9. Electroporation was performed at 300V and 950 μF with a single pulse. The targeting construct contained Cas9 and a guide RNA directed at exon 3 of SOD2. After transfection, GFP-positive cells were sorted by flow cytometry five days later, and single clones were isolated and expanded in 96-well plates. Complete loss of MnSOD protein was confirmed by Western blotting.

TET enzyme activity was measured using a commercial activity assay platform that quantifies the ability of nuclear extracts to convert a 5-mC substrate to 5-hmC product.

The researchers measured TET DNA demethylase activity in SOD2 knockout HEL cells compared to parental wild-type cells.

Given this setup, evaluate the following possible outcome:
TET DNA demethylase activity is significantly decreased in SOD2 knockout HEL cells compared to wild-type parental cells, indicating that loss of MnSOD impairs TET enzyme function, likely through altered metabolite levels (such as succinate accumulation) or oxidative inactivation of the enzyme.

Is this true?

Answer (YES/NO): YES